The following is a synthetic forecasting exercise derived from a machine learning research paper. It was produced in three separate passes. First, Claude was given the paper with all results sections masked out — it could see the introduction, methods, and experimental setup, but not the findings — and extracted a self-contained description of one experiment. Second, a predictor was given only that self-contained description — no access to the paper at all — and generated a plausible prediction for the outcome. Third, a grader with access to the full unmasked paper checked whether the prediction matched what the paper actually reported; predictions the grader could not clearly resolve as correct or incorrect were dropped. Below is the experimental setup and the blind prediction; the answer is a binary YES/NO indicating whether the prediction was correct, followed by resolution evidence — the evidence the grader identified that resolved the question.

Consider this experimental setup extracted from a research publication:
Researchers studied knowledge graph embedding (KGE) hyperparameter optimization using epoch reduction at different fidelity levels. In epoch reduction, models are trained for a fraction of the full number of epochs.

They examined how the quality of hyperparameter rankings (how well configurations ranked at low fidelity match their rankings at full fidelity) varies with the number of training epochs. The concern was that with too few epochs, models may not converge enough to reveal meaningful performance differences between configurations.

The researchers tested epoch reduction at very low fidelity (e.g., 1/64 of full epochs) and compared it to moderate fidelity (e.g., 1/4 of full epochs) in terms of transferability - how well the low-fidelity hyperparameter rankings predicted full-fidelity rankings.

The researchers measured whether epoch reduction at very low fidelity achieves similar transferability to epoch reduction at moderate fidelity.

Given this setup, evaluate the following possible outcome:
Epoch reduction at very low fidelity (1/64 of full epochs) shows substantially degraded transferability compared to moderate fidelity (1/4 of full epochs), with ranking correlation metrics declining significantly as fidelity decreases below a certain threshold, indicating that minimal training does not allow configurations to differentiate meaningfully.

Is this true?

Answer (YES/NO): YES